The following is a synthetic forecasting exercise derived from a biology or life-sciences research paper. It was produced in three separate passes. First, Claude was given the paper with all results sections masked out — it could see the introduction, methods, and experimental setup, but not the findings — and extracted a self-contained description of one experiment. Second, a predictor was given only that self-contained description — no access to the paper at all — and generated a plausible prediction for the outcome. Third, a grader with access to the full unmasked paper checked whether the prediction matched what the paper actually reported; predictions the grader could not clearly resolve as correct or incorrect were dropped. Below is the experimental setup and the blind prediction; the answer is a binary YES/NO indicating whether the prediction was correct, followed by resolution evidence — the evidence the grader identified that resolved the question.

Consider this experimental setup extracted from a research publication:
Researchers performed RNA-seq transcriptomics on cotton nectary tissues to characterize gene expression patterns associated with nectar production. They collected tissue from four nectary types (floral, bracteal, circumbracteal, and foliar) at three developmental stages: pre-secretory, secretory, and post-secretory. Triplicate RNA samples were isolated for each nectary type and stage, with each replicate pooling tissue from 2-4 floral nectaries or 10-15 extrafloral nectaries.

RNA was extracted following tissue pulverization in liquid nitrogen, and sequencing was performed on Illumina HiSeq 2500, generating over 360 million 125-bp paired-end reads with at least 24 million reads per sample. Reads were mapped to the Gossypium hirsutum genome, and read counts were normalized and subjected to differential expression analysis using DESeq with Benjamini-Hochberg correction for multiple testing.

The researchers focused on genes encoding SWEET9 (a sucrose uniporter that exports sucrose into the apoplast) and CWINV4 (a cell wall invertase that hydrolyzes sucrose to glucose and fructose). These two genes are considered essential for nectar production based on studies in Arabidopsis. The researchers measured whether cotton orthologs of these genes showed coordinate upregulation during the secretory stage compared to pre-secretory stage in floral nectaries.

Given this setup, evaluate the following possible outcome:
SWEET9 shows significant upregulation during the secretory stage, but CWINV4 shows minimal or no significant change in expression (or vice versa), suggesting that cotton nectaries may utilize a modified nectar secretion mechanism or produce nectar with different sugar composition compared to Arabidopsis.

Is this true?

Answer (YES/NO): NO